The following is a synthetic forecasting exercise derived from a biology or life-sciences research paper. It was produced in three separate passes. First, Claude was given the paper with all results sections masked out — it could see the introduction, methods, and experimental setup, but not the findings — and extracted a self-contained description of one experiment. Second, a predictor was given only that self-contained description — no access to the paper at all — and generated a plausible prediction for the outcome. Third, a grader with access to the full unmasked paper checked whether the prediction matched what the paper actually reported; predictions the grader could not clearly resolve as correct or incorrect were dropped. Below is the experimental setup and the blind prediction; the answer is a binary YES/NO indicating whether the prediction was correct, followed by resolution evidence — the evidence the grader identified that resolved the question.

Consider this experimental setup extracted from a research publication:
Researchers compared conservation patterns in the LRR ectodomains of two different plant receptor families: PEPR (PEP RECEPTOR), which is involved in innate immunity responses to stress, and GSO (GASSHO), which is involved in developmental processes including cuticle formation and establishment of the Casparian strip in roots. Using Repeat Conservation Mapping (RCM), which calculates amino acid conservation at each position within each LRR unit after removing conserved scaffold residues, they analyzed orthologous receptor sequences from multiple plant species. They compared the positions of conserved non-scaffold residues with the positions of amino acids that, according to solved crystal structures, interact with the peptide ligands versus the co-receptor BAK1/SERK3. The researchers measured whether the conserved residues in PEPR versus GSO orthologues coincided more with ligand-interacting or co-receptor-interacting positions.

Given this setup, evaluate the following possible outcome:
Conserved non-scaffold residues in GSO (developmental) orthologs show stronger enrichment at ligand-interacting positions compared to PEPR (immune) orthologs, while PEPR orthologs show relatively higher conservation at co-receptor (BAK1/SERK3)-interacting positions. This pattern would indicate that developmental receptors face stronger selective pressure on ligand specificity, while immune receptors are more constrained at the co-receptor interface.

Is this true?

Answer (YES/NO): YES